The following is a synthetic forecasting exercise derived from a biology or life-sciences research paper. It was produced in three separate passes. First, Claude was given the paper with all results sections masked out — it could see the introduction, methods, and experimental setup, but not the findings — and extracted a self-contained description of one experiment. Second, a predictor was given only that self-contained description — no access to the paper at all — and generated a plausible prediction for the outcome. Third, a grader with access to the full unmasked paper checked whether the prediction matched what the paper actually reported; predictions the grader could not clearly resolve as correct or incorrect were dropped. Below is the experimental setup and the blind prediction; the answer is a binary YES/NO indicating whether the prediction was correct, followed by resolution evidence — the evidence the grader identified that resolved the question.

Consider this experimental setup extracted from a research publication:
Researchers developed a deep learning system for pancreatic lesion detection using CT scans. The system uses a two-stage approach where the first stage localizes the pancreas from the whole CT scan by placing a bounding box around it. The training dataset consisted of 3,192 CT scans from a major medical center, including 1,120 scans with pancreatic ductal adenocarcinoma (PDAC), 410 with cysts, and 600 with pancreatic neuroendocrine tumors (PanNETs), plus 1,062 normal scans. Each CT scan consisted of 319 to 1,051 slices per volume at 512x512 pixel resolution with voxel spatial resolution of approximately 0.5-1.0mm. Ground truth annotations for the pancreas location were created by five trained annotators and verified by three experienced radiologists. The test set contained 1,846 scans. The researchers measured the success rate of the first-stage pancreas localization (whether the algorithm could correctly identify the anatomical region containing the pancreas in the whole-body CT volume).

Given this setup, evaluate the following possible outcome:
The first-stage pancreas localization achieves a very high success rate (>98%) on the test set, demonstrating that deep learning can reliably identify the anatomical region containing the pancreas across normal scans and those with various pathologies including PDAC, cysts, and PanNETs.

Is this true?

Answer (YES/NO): YES